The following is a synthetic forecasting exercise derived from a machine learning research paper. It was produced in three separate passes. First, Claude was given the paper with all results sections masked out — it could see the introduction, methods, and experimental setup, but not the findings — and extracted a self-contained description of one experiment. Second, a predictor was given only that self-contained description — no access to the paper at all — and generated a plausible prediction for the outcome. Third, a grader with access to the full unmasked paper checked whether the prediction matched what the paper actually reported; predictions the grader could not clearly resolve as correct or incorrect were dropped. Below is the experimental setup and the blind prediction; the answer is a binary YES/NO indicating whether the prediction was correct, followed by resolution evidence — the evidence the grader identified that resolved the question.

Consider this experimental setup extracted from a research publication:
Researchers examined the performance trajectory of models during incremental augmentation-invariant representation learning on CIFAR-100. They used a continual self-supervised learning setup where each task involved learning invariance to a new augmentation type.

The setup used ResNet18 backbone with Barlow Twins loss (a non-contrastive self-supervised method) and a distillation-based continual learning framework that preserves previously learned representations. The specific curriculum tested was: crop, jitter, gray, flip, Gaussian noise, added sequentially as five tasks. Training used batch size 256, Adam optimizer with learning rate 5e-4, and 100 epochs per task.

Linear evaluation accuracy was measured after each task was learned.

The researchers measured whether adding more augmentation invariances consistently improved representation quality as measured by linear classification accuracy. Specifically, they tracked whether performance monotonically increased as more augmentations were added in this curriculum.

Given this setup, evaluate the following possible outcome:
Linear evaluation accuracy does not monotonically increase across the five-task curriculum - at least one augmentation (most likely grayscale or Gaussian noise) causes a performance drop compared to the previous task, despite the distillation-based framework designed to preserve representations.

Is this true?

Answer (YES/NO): YES